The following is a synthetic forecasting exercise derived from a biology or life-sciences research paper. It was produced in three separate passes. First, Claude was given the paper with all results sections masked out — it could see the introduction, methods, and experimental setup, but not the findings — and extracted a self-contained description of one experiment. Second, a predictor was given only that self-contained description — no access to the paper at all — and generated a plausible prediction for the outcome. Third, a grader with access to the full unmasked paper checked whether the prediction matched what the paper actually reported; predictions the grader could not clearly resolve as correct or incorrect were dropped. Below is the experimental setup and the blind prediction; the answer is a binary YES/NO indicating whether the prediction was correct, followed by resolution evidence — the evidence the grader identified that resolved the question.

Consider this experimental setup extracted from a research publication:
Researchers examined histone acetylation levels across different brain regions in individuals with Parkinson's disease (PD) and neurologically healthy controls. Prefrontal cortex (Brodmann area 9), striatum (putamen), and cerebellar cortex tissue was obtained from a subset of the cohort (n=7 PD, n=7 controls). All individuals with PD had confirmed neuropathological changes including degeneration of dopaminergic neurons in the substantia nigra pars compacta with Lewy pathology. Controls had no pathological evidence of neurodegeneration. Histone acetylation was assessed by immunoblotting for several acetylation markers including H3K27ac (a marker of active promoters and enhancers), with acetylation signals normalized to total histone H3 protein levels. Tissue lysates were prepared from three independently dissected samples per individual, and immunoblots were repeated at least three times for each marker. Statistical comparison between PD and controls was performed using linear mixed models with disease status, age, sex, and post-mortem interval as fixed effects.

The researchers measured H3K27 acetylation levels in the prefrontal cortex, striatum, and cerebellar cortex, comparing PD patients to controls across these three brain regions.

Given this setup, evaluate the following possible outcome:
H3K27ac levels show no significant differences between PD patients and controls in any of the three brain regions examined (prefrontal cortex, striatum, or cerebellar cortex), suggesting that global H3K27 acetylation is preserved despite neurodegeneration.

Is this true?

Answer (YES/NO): NO